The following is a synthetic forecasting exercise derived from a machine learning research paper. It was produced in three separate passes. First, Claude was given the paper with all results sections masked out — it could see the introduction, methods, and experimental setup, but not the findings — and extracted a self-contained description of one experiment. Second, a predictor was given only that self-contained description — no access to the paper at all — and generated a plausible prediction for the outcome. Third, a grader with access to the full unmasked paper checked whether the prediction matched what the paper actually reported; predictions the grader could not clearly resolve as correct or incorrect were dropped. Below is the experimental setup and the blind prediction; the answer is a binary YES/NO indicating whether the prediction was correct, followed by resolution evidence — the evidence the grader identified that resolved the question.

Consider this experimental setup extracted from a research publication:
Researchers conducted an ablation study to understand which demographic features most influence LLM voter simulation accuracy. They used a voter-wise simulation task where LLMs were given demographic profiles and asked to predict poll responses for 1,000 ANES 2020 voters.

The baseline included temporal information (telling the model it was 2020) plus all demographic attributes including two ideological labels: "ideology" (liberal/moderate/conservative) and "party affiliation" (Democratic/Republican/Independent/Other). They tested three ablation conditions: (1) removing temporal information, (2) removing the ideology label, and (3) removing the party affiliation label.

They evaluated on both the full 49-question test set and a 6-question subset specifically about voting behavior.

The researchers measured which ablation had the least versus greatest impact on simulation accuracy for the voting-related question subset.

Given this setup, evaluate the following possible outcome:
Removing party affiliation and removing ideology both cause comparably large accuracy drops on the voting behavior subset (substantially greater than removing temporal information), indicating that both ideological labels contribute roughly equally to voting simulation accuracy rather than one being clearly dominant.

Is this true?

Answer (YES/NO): NO